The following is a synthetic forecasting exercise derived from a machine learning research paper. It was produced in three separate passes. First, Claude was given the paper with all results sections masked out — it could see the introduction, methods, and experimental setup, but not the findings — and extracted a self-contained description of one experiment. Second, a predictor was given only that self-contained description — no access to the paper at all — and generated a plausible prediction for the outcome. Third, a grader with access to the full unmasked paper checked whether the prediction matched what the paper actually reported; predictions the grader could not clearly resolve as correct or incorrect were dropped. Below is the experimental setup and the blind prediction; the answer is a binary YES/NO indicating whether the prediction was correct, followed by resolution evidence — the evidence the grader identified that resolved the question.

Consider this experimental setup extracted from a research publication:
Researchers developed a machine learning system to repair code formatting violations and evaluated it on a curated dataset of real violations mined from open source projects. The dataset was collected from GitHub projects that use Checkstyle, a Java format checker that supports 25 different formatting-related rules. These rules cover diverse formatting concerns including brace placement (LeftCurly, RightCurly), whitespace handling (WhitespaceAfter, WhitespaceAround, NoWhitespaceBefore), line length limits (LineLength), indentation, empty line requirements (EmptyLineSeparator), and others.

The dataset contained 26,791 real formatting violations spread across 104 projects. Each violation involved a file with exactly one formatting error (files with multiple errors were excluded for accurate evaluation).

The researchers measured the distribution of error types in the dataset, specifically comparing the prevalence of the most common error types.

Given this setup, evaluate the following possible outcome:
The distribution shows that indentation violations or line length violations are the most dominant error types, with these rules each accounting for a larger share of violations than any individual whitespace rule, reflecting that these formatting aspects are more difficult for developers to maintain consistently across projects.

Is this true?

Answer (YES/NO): NO